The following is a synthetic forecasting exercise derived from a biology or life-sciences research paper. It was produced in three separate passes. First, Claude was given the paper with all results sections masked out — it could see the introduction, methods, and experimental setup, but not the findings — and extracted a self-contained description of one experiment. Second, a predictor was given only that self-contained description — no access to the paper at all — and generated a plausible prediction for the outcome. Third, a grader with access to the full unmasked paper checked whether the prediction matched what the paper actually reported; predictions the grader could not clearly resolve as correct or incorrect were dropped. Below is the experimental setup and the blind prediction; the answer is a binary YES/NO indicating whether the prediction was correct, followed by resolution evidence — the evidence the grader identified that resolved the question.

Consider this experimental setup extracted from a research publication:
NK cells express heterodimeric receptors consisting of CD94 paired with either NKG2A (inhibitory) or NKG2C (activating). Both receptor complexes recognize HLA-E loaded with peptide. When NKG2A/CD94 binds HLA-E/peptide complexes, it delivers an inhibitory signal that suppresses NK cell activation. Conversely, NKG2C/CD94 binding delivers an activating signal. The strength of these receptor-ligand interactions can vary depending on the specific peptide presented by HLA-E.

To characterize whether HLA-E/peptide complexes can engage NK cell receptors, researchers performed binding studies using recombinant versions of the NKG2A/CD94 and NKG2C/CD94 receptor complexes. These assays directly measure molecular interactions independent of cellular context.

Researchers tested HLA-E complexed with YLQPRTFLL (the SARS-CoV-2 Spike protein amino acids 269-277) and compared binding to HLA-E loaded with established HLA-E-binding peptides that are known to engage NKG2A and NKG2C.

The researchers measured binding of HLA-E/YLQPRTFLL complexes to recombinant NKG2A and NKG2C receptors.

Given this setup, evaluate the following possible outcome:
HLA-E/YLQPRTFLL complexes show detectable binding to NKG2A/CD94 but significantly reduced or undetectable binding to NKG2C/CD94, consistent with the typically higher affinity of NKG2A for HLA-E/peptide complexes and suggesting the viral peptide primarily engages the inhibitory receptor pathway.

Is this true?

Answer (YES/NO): NO